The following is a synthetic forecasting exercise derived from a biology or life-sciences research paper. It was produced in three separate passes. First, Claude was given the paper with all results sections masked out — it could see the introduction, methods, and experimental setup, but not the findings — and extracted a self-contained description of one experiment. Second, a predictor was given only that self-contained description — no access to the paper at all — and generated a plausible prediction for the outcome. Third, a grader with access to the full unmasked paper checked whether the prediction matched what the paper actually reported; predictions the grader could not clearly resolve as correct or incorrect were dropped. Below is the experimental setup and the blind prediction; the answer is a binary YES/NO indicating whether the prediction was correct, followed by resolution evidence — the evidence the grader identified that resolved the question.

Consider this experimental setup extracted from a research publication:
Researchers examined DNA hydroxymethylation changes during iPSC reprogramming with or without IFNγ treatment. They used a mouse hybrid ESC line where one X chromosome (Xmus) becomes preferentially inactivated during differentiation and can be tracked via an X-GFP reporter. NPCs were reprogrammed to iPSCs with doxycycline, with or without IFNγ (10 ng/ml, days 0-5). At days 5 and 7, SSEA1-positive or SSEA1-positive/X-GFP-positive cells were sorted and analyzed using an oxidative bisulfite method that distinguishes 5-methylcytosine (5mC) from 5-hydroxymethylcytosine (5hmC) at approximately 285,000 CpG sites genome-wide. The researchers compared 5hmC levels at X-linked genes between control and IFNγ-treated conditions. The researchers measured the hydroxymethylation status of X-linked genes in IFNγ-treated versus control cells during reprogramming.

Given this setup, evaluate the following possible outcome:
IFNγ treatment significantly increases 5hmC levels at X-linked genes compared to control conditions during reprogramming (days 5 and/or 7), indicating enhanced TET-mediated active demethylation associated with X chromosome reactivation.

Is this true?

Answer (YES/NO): YES